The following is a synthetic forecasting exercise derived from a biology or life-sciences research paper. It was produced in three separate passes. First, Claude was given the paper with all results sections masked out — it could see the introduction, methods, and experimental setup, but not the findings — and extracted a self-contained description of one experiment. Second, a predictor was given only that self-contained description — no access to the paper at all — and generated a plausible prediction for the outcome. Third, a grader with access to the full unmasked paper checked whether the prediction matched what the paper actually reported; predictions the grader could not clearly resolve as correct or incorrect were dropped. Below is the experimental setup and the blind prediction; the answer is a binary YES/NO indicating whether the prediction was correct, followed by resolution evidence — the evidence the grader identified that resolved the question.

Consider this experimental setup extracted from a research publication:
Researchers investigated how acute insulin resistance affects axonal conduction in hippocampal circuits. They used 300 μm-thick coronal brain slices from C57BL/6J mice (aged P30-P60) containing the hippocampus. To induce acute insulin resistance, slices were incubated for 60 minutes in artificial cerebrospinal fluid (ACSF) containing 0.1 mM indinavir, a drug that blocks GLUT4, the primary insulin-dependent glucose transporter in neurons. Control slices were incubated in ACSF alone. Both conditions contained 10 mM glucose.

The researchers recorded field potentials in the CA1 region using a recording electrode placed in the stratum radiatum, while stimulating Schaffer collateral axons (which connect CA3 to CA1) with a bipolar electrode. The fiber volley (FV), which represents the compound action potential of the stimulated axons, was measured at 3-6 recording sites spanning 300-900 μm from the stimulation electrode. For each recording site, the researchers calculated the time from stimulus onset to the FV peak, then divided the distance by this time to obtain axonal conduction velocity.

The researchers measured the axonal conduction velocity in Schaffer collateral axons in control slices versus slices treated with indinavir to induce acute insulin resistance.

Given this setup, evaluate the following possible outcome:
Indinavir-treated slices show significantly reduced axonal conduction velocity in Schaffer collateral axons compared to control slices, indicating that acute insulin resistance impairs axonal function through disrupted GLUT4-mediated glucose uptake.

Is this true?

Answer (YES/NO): YES